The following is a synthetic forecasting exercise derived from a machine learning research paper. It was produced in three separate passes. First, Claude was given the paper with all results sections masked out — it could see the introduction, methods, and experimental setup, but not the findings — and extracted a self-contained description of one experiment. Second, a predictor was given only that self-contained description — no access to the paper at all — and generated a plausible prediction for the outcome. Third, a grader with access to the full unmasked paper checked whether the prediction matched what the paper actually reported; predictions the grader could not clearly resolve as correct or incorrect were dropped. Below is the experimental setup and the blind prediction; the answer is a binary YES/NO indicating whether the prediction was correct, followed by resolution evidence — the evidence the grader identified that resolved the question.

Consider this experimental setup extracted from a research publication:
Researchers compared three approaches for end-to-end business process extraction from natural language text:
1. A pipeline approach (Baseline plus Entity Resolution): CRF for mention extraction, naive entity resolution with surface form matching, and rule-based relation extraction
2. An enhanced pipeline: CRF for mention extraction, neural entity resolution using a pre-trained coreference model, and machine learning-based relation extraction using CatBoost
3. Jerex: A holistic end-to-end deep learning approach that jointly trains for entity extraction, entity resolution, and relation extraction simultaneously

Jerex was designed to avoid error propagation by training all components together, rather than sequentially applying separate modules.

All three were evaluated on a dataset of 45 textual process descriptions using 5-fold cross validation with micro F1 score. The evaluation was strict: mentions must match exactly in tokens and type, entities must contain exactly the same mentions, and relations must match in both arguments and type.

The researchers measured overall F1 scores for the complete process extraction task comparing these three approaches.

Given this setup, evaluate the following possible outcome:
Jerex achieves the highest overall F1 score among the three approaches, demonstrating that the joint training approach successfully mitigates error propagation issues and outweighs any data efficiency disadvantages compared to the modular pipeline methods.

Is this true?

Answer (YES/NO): NO